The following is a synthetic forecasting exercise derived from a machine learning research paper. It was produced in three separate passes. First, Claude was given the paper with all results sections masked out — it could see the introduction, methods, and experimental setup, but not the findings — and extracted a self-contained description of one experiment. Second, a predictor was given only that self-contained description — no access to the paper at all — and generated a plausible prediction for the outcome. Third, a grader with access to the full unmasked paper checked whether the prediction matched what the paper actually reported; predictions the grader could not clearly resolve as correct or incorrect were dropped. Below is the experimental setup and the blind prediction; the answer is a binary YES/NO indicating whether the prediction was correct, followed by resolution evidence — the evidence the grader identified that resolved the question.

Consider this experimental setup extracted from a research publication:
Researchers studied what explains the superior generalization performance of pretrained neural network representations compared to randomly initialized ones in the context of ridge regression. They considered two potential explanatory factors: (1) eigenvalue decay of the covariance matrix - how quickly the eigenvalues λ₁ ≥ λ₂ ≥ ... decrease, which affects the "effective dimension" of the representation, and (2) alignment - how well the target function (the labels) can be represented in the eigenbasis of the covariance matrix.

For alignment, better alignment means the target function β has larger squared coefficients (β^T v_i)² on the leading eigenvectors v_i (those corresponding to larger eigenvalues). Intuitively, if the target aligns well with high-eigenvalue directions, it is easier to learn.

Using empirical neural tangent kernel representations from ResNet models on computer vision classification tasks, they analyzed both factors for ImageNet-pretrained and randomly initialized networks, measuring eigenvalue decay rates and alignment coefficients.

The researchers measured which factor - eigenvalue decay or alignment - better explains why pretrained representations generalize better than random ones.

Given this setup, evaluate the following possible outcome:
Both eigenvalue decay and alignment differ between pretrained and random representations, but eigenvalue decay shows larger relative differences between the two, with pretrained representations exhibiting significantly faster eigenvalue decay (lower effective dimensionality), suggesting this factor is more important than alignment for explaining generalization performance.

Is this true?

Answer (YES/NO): NO